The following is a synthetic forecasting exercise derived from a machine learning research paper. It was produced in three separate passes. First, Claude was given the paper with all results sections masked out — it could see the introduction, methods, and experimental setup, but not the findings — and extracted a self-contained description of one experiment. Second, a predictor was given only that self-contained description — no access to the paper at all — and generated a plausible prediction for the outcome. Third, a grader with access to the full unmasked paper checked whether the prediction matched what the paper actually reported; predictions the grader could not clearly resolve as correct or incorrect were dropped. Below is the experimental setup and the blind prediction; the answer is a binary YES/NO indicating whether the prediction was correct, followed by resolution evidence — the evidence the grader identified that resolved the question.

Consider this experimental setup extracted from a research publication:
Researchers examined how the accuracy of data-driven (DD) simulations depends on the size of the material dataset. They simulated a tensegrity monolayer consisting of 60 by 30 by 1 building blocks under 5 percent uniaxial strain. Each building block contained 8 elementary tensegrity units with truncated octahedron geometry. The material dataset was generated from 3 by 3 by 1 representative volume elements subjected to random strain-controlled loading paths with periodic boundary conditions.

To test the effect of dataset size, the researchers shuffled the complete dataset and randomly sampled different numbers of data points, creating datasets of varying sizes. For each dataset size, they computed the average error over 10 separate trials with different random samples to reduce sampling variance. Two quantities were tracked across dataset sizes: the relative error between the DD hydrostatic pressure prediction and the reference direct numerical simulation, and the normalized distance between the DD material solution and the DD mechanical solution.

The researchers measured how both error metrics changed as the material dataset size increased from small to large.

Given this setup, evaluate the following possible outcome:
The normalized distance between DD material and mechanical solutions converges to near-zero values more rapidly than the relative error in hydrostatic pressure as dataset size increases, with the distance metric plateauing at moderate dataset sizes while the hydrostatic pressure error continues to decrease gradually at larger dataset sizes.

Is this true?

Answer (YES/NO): NO